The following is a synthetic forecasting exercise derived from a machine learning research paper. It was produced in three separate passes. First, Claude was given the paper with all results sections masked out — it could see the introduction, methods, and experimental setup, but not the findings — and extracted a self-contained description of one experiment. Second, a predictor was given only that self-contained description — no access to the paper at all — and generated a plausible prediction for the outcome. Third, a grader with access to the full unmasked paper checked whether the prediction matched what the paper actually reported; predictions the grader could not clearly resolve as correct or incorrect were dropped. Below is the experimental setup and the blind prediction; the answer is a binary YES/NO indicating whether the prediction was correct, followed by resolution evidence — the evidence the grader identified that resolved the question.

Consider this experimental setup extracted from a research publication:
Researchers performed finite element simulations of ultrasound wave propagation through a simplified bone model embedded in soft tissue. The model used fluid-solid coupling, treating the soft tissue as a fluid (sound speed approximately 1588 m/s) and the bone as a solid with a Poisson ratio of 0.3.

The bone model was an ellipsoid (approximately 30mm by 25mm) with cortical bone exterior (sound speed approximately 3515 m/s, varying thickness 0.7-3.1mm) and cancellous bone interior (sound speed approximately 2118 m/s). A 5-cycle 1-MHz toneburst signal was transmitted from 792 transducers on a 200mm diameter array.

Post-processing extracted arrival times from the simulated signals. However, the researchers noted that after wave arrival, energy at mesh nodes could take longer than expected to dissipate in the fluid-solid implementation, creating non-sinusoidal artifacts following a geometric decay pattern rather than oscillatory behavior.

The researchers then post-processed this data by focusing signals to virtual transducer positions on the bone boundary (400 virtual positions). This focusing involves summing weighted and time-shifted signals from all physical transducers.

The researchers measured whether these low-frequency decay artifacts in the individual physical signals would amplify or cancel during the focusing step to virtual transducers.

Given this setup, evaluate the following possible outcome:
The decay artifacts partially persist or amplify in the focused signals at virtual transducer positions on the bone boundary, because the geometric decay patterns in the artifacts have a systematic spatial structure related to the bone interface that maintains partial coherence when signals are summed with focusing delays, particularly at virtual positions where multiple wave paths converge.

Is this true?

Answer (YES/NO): YES